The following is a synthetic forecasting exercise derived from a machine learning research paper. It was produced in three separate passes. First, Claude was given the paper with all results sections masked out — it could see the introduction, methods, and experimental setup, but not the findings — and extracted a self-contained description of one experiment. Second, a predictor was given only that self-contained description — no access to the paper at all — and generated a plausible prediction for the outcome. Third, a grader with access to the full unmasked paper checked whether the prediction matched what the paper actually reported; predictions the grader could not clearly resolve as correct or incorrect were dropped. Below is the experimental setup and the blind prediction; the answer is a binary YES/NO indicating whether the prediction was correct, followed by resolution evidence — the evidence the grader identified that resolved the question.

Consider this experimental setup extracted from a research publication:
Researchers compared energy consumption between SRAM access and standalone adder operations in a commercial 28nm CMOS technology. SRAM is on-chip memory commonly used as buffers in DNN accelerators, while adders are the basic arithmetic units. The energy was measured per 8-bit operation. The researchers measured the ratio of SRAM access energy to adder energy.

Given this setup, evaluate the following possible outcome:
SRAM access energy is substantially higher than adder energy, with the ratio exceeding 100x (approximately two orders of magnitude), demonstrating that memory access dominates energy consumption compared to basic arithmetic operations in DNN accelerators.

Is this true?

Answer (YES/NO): NO